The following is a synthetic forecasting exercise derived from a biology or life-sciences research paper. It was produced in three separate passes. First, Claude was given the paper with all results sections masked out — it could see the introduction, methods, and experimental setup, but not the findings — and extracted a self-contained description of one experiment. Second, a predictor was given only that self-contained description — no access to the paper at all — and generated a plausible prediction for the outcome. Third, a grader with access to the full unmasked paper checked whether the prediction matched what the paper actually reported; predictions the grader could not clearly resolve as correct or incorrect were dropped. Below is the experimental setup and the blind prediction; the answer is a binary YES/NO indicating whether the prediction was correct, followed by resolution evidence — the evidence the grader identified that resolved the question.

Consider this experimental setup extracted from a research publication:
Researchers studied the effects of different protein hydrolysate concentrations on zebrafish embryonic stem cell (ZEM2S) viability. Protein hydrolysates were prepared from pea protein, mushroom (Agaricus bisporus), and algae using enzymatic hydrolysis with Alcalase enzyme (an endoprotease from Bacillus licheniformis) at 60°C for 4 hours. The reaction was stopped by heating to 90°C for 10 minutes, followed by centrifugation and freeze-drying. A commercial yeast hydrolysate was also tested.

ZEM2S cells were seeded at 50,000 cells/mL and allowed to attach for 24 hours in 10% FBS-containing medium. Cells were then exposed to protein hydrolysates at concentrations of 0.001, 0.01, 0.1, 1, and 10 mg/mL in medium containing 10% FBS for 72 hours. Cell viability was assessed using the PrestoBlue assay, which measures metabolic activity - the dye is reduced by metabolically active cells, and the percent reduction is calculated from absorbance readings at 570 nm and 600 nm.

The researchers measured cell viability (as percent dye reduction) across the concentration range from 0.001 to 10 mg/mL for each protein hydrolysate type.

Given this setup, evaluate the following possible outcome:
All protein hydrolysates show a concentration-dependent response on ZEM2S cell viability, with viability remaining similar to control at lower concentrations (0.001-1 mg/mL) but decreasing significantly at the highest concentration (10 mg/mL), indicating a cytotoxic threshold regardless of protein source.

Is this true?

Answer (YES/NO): NO